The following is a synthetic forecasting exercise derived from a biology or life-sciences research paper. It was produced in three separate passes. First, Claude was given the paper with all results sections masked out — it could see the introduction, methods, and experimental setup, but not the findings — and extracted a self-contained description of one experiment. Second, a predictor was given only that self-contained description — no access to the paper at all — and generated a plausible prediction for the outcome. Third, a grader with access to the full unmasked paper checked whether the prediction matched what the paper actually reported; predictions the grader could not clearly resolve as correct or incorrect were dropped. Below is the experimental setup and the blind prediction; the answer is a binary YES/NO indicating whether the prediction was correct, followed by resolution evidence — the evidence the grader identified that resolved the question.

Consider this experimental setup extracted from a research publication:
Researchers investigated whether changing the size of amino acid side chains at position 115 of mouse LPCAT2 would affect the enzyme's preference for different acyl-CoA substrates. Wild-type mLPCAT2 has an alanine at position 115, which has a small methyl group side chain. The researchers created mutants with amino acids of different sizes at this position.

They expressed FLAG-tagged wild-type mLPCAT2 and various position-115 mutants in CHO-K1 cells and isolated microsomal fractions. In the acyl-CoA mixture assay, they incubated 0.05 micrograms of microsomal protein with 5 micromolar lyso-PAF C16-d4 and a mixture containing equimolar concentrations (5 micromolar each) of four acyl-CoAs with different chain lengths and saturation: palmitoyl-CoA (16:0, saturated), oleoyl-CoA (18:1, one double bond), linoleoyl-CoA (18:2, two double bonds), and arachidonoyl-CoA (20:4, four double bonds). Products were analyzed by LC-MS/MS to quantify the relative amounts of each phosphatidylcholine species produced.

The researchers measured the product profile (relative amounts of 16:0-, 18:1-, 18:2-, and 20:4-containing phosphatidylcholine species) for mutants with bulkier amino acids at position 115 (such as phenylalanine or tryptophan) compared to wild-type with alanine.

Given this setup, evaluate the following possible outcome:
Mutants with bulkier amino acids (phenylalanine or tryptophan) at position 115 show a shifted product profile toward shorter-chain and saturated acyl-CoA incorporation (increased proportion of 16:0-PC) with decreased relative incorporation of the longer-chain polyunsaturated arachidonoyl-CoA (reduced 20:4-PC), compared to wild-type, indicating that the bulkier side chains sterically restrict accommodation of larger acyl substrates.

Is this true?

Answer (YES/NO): NO